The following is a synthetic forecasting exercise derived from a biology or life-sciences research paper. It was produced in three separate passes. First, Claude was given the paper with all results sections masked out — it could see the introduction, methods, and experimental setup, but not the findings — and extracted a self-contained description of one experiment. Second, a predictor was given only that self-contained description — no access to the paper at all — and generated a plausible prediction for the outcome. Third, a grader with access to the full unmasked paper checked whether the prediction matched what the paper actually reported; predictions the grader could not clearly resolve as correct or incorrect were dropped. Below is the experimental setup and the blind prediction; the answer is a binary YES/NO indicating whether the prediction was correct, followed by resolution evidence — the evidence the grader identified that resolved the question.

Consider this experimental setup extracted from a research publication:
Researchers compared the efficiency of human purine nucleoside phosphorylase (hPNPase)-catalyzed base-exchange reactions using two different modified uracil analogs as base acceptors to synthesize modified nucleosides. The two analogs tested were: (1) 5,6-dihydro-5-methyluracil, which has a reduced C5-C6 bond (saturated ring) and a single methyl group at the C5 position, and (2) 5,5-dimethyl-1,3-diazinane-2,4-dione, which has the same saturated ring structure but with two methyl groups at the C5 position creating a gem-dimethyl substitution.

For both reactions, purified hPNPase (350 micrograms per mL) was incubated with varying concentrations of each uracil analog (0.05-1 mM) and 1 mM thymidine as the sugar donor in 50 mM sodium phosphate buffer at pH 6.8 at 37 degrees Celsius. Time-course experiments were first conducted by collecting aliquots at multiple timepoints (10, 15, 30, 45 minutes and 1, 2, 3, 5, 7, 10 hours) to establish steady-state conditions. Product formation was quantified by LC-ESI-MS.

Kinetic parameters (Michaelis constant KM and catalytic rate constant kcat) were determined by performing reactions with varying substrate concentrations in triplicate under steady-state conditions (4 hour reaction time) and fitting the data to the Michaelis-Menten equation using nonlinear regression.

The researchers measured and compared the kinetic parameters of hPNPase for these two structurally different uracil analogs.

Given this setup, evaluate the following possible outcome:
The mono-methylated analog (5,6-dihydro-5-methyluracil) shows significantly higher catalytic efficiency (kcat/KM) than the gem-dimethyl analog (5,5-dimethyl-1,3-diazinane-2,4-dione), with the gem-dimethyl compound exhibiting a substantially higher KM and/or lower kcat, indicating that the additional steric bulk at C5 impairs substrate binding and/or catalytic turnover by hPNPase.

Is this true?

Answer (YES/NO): NO